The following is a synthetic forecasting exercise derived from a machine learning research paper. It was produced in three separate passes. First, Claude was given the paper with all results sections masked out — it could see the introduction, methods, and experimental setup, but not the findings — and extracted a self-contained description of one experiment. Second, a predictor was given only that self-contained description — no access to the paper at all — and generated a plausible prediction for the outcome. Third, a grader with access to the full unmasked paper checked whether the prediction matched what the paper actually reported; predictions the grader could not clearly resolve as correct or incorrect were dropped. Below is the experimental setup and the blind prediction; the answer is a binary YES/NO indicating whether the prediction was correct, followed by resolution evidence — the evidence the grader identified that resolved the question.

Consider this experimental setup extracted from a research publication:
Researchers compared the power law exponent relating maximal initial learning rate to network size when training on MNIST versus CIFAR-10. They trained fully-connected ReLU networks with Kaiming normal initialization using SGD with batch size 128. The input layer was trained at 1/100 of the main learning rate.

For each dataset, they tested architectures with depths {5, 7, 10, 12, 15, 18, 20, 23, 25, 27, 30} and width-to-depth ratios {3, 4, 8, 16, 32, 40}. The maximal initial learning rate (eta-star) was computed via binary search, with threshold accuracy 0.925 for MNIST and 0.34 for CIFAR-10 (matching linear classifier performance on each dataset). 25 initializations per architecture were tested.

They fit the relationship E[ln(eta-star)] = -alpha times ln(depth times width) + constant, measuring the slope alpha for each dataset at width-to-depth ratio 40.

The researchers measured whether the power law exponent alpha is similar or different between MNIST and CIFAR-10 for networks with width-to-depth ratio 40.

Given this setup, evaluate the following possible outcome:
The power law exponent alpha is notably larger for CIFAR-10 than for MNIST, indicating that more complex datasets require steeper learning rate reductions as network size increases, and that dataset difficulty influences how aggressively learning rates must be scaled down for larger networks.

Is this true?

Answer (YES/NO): NO